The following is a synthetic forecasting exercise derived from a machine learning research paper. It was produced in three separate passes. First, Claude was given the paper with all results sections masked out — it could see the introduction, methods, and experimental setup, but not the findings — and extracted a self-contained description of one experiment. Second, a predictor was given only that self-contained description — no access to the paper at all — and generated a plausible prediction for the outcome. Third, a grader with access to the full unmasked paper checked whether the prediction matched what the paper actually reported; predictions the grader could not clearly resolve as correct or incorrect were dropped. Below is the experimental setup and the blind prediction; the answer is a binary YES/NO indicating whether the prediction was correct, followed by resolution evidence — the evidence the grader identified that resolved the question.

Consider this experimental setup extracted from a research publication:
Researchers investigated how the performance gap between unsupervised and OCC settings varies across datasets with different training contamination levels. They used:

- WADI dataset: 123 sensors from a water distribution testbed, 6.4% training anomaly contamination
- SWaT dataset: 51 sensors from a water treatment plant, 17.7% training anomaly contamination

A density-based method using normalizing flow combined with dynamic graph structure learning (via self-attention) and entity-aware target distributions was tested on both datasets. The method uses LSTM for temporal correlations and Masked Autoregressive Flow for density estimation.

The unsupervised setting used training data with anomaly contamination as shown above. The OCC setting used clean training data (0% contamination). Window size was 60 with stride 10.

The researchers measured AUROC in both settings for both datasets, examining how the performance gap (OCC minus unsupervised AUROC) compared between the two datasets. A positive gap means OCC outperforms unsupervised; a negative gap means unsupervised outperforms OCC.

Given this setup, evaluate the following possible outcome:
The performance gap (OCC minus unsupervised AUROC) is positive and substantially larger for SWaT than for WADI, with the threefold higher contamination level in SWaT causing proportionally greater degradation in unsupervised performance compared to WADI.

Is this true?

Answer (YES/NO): NO